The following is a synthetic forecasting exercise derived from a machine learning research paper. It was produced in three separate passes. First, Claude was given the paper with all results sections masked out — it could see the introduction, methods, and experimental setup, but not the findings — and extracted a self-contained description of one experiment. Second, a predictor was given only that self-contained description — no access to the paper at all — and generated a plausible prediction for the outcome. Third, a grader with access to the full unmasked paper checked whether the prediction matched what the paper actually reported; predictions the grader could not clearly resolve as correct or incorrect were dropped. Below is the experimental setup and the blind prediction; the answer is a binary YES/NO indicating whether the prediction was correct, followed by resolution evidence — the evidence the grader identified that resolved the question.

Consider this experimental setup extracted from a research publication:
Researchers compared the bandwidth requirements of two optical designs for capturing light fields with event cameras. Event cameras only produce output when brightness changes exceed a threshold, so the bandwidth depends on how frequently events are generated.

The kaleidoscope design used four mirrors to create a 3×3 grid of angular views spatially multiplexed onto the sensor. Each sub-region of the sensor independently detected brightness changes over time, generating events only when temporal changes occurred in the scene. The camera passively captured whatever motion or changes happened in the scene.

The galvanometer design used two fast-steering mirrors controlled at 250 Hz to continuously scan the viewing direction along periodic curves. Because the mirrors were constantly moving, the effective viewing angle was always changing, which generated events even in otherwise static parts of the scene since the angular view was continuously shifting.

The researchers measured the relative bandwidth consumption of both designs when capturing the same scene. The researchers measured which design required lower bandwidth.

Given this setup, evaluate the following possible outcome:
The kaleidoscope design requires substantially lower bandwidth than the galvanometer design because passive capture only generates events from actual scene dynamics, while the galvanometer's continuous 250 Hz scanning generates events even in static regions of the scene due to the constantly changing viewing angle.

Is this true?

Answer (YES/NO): YES